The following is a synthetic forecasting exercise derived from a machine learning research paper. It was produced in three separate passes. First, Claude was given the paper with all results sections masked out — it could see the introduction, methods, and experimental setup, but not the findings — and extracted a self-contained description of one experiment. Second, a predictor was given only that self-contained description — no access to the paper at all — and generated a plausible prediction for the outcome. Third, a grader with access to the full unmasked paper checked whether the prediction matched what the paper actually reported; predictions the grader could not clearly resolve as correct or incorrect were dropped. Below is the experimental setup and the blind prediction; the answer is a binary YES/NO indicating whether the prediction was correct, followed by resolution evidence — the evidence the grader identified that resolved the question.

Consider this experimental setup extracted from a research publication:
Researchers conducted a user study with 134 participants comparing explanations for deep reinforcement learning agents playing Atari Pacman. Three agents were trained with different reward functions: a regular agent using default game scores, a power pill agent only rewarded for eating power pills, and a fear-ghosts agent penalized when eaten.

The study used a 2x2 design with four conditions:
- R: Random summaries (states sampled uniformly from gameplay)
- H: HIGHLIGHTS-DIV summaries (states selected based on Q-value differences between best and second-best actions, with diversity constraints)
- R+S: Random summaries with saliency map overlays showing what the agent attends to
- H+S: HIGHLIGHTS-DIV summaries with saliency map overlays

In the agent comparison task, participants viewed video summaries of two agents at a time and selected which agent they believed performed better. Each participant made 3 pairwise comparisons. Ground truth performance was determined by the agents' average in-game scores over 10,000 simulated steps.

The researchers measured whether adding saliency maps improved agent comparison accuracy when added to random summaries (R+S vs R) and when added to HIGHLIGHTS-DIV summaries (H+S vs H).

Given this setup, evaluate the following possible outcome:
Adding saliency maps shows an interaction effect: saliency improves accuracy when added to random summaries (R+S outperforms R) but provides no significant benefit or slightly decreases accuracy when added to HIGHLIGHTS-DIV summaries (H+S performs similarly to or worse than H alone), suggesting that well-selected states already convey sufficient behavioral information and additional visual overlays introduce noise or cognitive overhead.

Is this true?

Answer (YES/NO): YES